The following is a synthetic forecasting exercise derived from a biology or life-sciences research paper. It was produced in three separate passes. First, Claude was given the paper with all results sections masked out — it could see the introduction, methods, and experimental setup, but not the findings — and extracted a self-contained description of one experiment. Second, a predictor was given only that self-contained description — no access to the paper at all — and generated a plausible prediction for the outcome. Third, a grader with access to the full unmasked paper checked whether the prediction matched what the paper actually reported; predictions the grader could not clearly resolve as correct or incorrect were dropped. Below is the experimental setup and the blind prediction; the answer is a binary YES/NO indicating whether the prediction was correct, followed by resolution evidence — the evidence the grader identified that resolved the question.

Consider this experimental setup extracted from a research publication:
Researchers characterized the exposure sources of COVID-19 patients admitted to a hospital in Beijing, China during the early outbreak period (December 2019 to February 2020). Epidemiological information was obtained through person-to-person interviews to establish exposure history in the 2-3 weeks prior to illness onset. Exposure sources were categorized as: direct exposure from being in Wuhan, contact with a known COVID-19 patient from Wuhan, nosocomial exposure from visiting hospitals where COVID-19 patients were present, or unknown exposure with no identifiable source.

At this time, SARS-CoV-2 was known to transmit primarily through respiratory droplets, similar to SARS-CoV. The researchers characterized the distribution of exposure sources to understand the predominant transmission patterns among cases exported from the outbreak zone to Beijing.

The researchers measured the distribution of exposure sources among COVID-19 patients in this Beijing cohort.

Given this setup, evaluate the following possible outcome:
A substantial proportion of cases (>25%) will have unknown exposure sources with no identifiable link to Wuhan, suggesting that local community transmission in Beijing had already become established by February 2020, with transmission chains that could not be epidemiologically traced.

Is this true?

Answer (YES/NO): NO